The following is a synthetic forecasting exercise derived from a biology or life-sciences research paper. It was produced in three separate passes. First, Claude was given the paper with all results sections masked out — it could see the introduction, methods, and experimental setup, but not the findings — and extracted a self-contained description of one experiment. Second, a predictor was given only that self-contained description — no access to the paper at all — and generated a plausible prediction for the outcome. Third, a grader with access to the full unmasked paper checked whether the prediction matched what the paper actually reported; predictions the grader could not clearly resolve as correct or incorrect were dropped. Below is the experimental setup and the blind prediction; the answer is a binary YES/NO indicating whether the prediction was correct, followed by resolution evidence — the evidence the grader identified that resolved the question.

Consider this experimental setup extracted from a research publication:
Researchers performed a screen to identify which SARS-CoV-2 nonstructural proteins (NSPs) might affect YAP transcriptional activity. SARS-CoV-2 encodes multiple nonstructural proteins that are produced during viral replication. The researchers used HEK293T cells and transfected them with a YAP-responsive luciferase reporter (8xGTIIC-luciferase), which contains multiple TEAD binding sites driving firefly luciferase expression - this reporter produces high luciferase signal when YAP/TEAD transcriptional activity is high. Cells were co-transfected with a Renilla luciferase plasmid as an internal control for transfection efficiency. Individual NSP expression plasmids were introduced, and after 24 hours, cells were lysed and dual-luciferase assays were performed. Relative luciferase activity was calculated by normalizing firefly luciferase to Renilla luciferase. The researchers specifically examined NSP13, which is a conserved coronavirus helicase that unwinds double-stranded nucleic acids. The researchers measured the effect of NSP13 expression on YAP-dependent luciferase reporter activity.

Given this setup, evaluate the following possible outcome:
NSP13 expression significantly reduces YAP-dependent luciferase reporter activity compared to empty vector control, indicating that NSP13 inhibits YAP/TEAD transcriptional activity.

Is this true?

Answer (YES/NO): YES